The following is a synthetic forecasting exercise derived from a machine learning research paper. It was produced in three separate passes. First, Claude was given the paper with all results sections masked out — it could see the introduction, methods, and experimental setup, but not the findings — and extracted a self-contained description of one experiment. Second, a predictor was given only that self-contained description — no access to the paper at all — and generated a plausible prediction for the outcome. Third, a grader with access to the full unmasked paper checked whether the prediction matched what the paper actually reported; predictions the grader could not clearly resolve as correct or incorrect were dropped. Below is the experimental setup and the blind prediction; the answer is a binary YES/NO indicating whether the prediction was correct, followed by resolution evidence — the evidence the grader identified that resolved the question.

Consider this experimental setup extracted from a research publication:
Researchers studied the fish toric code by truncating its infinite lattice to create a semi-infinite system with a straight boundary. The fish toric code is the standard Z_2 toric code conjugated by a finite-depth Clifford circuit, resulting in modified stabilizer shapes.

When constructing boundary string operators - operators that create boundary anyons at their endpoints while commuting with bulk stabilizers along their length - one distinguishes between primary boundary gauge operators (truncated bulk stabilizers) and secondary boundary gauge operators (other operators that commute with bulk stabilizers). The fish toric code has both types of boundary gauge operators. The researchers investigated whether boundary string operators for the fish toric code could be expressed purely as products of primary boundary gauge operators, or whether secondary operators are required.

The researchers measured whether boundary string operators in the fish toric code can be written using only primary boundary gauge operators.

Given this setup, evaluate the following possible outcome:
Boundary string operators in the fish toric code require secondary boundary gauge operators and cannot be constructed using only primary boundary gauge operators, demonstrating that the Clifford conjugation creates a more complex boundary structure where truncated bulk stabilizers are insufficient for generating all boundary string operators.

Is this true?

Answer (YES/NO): NO